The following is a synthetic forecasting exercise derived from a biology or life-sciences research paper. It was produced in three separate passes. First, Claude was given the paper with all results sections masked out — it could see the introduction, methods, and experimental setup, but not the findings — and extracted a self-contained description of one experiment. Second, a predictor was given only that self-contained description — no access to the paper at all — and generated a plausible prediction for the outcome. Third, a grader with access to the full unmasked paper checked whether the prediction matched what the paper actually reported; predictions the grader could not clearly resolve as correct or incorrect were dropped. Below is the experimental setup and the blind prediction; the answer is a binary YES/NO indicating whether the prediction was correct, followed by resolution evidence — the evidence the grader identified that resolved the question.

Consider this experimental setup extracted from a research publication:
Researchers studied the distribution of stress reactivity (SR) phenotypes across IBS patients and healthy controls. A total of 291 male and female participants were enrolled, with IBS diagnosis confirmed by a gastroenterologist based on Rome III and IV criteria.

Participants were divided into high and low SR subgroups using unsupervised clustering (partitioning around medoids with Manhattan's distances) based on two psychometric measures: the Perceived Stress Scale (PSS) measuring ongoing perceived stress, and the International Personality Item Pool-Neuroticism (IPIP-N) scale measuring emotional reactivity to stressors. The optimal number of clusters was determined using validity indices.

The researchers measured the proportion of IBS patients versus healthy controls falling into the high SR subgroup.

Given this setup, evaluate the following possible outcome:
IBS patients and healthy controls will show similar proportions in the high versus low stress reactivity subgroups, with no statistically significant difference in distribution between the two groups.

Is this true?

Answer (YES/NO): NO